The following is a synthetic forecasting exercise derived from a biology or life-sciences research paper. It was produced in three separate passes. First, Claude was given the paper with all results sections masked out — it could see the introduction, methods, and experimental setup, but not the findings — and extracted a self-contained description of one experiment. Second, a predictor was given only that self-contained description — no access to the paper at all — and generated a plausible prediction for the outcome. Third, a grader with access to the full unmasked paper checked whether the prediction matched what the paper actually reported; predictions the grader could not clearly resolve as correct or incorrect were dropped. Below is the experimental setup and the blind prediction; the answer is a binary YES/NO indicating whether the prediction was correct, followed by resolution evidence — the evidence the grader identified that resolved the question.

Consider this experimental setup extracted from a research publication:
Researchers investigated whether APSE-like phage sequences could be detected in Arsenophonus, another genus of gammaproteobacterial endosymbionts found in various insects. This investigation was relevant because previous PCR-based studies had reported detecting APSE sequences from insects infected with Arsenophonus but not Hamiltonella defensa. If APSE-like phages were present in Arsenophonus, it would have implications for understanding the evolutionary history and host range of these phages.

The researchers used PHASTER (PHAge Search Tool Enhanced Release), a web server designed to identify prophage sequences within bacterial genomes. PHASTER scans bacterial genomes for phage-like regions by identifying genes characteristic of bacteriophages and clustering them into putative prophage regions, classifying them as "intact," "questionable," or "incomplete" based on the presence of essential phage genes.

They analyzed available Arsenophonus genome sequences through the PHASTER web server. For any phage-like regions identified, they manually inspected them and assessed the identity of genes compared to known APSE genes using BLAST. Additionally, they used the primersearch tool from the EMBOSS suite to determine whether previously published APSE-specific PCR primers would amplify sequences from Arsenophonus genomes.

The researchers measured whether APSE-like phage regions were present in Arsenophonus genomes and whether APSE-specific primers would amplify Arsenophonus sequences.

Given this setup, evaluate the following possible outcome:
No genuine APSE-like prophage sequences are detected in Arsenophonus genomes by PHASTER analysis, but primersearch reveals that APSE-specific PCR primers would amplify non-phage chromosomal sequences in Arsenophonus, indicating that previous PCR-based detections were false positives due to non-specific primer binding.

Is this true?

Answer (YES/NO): NO